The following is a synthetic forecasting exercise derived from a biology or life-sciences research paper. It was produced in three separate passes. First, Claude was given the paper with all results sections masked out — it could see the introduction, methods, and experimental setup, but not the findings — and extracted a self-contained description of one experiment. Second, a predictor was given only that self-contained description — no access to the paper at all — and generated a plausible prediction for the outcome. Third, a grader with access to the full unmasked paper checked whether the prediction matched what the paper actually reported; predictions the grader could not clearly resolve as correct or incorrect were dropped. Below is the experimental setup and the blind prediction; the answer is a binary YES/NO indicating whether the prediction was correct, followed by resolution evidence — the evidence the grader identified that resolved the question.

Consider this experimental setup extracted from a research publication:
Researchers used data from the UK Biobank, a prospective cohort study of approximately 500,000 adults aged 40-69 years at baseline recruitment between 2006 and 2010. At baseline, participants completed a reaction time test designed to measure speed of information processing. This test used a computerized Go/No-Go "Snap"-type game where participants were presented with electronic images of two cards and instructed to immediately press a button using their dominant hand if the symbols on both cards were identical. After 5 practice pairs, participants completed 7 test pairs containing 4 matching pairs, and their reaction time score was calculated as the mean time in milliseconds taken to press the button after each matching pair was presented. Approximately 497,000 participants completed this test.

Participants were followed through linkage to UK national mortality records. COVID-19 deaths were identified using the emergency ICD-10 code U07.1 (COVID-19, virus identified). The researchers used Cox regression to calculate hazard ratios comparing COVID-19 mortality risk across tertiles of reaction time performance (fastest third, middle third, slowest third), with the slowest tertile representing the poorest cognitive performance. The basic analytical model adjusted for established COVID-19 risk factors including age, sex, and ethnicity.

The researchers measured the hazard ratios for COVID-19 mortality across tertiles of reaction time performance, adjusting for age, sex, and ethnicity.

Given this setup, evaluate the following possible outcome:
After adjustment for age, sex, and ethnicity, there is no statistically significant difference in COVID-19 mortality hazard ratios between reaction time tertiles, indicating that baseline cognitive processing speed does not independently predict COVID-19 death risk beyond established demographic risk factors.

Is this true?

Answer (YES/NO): NO